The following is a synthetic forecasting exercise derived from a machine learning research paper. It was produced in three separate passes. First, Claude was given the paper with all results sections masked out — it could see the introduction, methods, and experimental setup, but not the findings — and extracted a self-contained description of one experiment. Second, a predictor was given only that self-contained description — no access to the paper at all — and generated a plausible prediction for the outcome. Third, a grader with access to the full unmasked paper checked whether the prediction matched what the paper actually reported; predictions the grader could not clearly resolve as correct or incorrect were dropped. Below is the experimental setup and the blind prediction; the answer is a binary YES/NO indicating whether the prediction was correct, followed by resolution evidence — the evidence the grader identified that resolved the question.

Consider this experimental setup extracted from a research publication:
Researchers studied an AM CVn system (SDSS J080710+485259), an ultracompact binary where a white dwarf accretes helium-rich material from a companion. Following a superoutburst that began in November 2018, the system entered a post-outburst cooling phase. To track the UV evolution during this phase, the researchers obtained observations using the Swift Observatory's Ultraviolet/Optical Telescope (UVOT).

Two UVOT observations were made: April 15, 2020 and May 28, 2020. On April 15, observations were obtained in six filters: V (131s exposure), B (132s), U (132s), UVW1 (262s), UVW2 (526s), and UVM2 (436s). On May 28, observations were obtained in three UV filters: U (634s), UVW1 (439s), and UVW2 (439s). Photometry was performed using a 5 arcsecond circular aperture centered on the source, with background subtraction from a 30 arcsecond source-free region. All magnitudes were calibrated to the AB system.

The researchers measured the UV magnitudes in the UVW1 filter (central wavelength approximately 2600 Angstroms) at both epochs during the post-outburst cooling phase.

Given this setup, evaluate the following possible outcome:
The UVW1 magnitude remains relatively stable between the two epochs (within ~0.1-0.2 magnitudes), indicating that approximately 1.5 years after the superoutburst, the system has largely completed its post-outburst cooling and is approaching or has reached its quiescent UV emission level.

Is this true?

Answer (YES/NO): NO